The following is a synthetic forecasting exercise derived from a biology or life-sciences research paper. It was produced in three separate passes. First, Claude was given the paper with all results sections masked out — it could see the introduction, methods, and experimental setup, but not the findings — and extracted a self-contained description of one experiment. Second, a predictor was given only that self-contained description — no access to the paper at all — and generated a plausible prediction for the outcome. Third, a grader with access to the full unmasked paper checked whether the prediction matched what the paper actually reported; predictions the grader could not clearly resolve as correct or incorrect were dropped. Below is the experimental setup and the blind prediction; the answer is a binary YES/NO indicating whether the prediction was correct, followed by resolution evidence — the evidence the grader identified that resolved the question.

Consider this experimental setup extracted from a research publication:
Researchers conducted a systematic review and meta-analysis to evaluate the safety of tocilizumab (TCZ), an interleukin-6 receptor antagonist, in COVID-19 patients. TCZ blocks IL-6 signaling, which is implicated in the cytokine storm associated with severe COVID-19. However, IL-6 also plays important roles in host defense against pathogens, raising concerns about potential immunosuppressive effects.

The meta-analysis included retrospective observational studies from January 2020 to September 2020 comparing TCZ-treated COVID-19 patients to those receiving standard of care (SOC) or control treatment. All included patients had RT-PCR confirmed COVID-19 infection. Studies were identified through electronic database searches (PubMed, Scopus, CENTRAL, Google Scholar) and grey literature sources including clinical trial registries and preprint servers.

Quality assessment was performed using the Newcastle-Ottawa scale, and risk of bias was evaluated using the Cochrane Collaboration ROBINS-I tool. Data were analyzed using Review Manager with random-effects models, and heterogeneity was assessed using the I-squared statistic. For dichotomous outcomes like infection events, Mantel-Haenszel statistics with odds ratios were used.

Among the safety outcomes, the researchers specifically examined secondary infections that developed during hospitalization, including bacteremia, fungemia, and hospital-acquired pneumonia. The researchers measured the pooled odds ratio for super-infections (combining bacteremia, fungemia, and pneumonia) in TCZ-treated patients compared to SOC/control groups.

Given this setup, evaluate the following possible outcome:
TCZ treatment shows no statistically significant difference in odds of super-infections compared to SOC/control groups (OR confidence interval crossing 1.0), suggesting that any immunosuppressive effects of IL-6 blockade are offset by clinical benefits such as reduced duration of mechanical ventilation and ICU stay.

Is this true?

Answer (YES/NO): NO